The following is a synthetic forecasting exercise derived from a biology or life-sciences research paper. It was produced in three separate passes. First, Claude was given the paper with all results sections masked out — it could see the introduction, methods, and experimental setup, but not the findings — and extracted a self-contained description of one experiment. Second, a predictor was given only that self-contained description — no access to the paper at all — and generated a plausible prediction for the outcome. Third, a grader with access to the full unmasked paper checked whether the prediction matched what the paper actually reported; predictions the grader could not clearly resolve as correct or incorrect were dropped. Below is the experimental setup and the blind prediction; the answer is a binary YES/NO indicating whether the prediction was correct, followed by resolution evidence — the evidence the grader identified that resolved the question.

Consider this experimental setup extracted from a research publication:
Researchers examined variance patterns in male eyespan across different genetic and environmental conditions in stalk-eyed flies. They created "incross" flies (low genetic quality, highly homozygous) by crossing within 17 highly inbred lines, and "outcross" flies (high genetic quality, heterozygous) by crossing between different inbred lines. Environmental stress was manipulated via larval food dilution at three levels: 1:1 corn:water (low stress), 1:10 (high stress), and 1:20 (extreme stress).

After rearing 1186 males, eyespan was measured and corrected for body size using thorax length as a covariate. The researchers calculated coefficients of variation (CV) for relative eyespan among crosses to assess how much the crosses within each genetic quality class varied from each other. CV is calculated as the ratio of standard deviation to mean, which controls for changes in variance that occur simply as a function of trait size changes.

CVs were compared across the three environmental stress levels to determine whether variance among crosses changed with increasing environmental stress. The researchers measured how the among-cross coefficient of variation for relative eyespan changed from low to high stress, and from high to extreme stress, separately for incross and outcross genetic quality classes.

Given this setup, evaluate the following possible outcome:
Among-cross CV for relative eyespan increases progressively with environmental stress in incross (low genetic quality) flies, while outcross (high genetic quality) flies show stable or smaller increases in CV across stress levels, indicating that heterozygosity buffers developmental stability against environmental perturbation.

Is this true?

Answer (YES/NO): NO